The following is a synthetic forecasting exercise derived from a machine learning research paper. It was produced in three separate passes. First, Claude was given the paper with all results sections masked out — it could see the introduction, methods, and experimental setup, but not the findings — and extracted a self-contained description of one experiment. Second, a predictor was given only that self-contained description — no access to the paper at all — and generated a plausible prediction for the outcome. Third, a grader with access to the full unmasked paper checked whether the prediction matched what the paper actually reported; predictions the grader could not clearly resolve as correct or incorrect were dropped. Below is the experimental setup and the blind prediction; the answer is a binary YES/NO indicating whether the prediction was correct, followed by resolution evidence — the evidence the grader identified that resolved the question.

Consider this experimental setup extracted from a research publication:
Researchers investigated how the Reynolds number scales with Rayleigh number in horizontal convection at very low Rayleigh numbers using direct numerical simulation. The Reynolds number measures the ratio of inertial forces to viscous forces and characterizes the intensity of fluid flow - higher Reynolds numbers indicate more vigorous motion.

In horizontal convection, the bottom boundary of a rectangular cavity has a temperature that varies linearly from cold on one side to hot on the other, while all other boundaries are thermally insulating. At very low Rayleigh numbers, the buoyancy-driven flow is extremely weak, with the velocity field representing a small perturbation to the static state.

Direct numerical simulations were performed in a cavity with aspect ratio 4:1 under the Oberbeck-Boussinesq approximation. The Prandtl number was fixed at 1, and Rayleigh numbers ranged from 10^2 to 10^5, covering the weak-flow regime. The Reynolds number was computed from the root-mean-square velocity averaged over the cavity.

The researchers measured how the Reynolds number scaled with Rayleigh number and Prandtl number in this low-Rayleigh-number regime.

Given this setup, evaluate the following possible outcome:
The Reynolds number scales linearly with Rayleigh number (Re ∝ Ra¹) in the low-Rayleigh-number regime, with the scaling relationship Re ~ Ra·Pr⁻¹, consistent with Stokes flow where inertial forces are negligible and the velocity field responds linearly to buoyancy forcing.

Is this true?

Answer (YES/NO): YES